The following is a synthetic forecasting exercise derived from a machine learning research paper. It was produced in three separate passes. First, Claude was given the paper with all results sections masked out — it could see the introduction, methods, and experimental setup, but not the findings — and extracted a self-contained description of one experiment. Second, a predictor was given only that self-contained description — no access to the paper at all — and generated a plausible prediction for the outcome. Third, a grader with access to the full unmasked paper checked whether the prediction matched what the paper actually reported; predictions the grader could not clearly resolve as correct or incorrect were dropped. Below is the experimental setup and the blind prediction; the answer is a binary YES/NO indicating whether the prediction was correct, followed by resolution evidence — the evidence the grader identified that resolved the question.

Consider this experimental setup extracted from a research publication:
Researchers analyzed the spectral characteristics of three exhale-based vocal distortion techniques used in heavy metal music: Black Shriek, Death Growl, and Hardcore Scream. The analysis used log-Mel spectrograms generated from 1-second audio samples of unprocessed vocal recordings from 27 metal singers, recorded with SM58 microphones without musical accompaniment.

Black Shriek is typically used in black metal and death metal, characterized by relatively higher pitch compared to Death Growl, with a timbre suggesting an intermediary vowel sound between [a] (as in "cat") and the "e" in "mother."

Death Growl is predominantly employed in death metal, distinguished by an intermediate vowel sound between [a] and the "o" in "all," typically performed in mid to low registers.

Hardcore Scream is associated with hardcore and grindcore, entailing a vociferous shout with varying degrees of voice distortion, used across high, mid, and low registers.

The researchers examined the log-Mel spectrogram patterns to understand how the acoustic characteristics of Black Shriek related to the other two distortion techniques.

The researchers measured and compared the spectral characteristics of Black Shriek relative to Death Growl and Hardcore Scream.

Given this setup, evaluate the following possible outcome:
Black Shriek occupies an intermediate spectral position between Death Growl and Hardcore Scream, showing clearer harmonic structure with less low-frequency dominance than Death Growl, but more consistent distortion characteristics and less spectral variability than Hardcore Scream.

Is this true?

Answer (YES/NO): NO